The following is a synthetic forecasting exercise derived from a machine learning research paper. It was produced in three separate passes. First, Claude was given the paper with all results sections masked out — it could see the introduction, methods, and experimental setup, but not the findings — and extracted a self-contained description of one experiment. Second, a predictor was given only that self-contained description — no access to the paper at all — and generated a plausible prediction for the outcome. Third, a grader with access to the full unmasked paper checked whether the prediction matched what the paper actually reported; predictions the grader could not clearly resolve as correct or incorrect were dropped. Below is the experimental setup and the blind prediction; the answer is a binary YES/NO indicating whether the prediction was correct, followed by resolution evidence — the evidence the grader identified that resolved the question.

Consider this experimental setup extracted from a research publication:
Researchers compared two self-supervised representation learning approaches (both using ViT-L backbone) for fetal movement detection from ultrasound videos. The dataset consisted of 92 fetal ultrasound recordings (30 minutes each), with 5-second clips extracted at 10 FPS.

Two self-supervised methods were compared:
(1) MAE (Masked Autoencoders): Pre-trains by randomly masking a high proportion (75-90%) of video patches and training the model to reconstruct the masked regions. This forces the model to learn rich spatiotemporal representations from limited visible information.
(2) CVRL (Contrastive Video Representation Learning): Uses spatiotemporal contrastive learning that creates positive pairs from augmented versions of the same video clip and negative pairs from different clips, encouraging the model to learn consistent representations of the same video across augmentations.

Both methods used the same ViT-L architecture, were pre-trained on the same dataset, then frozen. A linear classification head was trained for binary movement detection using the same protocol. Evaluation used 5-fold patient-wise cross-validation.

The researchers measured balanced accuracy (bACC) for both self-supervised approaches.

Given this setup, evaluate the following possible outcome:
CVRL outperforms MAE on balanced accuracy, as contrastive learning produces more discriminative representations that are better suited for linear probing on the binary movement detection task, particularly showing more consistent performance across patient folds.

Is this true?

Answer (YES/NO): NO